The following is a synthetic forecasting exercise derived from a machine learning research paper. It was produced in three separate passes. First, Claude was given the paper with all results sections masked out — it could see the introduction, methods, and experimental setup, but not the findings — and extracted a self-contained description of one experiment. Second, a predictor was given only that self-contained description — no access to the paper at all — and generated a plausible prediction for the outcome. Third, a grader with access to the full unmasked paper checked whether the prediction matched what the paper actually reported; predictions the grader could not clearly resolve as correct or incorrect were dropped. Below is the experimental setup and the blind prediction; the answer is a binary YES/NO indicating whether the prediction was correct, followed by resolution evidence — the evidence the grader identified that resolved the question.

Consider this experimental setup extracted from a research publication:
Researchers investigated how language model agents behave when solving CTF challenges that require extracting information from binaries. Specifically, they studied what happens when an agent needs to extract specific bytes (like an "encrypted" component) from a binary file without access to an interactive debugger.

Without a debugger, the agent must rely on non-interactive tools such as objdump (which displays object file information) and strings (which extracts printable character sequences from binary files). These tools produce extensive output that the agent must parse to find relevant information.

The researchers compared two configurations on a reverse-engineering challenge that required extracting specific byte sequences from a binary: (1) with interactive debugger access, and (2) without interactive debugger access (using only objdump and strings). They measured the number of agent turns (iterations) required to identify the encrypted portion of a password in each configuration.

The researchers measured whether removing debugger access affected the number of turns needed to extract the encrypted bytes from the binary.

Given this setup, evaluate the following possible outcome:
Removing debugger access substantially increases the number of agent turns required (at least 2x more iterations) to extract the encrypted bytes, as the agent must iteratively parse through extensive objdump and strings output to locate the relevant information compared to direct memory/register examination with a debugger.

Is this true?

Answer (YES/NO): NO